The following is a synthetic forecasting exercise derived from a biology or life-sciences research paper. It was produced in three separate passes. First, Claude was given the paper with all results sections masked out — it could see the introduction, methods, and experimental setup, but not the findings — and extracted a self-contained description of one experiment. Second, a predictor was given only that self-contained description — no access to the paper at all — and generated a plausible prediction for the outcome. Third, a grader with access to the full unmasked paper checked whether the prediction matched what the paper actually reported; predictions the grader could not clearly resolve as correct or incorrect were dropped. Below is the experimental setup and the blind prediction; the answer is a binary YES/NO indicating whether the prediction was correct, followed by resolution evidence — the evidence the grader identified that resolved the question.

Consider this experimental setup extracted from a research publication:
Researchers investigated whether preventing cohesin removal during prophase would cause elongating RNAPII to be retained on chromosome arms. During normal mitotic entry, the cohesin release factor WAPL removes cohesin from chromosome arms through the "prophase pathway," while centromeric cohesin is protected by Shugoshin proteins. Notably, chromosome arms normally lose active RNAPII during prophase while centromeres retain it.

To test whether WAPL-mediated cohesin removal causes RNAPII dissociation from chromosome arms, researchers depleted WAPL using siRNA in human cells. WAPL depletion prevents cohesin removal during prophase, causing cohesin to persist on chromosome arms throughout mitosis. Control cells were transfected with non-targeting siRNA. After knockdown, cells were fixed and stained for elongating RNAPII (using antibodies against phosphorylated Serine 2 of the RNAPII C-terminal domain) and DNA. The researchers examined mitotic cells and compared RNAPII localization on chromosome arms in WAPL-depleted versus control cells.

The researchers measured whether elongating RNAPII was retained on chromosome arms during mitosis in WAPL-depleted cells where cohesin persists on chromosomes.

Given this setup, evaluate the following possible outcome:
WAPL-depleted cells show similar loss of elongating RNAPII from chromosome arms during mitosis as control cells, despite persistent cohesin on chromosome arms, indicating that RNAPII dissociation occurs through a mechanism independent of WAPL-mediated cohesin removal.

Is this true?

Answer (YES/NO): NO